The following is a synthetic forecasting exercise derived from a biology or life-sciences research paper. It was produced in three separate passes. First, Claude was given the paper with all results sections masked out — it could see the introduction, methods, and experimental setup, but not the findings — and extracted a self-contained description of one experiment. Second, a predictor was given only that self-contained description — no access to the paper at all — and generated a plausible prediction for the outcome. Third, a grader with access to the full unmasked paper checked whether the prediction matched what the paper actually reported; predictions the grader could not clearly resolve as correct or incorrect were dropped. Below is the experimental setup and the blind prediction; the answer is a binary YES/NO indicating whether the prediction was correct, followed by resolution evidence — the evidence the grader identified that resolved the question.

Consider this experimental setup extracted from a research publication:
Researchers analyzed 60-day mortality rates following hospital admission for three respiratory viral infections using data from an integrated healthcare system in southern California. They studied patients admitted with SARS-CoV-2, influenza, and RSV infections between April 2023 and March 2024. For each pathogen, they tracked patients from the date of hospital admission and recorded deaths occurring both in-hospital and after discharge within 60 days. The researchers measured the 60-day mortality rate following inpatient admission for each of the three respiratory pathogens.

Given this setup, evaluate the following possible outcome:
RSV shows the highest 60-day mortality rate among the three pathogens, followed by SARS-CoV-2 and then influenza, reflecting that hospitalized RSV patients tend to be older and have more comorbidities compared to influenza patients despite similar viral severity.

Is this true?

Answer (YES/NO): NO